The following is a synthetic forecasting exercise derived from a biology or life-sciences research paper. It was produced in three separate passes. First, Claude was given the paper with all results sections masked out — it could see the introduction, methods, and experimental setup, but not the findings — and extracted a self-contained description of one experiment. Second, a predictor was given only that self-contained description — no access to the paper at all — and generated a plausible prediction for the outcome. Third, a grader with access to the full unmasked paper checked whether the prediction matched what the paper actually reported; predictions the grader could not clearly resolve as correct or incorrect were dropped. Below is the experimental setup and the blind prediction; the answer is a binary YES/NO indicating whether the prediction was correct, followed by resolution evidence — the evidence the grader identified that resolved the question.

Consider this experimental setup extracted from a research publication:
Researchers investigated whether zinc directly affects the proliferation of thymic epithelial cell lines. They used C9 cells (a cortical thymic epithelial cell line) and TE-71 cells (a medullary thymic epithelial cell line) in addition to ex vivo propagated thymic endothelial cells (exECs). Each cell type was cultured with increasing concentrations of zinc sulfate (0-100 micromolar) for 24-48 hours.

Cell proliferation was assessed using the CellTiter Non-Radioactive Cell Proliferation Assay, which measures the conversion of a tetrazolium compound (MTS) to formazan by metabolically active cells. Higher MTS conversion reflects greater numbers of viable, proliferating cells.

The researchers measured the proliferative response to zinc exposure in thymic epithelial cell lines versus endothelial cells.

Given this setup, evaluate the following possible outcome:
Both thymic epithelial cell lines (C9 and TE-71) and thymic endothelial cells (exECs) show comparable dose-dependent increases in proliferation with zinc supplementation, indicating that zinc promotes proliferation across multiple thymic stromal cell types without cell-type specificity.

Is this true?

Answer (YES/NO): NO